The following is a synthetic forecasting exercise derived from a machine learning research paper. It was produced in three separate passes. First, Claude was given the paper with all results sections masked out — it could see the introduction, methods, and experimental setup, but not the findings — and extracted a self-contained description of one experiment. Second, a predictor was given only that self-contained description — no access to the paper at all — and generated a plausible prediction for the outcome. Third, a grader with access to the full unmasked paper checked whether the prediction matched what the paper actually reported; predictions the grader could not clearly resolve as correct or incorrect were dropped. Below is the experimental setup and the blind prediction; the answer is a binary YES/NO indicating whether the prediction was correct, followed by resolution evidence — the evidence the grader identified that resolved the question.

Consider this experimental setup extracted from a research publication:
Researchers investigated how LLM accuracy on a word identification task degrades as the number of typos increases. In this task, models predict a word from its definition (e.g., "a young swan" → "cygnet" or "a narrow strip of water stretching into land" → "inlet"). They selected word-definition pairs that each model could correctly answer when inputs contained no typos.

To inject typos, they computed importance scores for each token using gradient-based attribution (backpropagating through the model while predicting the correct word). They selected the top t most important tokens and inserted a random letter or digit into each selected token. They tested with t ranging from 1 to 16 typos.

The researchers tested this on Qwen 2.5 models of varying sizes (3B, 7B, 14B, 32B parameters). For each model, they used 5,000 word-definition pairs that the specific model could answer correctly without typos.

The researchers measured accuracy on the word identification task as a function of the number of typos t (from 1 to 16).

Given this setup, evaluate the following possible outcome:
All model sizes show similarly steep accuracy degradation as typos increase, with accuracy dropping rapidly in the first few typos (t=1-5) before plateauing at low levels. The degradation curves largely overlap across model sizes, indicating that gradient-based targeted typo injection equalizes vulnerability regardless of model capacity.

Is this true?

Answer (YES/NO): NO